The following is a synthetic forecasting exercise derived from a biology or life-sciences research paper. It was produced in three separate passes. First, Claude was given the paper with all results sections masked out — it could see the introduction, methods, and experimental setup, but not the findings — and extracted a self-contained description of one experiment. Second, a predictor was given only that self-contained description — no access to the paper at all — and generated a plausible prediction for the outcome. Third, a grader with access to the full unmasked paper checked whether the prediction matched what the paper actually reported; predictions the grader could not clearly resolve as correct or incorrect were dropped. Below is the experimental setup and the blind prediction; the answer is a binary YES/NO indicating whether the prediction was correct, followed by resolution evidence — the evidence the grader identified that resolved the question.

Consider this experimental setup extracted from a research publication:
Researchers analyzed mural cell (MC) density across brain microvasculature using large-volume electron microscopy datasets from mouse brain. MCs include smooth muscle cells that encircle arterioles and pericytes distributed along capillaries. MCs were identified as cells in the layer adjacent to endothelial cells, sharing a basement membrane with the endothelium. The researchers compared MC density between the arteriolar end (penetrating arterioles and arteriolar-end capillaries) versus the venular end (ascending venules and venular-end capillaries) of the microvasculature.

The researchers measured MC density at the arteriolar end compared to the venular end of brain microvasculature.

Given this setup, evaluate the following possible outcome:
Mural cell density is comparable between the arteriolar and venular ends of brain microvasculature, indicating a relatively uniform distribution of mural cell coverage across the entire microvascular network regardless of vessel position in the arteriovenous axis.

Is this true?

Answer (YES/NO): NO